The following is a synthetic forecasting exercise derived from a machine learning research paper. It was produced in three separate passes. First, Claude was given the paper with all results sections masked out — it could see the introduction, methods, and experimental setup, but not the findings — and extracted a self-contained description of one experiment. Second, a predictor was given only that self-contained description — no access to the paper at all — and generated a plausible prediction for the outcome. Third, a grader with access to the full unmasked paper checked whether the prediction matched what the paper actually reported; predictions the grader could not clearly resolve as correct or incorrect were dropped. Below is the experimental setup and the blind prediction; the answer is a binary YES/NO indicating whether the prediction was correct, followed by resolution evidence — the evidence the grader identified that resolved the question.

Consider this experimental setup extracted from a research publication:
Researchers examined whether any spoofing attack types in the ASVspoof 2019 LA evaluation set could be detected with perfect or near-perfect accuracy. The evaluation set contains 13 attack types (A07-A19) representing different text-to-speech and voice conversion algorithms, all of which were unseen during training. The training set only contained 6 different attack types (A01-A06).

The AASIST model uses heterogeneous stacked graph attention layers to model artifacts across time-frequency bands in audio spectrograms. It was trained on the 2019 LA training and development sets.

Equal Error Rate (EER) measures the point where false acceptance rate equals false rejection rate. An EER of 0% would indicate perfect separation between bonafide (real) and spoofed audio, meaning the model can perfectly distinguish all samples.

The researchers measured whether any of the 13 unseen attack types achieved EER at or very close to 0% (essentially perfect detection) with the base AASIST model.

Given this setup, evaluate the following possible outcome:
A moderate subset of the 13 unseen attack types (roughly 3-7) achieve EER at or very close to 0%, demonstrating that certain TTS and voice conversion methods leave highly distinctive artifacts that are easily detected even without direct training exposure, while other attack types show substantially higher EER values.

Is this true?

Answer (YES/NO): YES